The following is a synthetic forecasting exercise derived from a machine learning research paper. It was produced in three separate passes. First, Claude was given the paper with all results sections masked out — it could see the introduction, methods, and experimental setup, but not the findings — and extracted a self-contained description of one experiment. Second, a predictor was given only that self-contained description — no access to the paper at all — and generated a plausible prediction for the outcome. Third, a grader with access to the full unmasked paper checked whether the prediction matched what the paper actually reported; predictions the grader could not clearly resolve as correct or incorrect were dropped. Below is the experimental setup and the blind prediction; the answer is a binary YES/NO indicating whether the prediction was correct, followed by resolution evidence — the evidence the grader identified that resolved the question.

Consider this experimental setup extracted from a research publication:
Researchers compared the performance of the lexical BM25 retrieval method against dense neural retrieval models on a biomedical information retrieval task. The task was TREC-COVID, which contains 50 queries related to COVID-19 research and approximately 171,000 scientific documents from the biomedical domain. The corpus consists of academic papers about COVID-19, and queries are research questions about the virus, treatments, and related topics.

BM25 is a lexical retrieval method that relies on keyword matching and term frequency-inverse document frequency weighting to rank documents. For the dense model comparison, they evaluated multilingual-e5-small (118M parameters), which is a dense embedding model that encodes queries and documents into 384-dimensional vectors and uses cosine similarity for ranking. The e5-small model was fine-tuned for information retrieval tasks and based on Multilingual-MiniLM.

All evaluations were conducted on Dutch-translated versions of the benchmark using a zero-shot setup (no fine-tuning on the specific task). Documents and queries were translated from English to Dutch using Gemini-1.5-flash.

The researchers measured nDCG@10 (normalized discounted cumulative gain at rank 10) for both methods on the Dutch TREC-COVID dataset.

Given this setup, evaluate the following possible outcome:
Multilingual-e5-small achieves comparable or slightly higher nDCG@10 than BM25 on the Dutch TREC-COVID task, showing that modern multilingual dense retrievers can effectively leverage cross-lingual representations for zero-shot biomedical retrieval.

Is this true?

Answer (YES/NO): NO